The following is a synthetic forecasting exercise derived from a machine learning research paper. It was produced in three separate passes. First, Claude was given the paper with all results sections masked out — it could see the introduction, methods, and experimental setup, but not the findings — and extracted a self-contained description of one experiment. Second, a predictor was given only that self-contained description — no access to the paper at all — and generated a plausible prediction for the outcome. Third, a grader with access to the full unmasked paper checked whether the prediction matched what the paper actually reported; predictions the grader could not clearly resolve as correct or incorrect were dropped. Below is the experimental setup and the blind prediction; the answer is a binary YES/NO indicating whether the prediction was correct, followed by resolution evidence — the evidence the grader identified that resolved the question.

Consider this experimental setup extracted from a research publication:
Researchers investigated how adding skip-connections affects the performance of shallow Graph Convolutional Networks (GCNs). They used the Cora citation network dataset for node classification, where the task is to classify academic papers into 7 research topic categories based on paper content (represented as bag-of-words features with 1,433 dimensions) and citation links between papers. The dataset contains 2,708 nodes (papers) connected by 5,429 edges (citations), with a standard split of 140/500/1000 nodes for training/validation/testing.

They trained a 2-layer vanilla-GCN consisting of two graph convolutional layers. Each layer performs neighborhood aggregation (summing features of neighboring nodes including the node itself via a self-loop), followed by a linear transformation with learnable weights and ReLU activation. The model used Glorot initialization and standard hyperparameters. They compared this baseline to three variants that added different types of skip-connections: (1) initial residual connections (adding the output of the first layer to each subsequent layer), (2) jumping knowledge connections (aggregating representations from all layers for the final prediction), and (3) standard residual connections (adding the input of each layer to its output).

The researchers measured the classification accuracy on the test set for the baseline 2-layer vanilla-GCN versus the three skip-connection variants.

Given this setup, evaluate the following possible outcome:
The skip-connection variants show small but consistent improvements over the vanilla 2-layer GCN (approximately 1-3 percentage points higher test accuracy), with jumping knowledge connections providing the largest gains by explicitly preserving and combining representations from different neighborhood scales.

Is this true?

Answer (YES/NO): NO